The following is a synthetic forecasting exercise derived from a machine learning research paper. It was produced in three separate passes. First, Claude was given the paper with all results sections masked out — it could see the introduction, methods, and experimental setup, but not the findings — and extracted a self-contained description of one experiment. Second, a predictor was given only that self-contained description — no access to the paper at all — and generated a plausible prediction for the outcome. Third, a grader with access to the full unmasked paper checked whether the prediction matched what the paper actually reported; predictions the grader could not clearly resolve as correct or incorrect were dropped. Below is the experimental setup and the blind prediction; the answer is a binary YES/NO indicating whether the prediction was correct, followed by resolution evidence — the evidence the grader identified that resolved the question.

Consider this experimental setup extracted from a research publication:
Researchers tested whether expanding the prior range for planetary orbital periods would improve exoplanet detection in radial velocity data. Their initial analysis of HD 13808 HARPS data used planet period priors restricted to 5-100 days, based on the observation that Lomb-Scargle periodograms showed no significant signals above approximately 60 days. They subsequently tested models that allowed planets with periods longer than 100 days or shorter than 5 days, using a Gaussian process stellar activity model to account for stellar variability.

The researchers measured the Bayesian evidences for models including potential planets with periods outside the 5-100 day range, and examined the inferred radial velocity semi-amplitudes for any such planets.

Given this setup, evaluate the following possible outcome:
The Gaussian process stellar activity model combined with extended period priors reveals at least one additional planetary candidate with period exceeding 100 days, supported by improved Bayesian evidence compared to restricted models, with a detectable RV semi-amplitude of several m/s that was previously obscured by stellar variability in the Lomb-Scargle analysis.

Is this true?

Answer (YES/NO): NO